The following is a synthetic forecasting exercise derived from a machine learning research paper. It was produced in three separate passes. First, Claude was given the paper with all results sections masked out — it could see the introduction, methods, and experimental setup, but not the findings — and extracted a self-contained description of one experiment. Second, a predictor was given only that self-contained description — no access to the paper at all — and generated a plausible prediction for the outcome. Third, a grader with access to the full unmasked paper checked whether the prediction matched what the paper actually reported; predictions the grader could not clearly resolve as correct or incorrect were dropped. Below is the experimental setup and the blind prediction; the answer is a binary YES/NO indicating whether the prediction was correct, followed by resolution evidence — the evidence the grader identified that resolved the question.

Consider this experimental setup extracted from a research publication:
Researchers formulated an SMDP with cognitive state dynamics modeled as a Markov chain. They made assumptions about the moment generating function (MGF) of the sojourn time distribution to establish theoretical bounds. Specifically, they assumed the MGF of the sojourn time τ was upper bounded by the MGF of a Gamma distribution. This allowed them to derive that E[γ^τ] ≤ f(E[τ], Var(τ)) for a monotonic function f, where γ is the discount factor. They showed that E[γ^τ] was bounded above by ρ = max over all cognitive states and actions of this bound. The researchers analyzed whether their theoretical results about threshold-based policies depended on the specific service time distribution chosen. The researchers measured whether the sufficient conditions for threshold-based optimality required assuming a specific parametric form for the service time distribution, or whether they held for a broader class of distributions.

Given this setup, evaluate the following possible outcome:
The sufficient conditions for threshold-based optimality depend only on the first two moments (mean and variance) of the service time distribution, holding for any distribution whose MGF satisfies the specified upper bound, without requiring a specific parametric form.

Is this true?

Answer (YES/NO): YES